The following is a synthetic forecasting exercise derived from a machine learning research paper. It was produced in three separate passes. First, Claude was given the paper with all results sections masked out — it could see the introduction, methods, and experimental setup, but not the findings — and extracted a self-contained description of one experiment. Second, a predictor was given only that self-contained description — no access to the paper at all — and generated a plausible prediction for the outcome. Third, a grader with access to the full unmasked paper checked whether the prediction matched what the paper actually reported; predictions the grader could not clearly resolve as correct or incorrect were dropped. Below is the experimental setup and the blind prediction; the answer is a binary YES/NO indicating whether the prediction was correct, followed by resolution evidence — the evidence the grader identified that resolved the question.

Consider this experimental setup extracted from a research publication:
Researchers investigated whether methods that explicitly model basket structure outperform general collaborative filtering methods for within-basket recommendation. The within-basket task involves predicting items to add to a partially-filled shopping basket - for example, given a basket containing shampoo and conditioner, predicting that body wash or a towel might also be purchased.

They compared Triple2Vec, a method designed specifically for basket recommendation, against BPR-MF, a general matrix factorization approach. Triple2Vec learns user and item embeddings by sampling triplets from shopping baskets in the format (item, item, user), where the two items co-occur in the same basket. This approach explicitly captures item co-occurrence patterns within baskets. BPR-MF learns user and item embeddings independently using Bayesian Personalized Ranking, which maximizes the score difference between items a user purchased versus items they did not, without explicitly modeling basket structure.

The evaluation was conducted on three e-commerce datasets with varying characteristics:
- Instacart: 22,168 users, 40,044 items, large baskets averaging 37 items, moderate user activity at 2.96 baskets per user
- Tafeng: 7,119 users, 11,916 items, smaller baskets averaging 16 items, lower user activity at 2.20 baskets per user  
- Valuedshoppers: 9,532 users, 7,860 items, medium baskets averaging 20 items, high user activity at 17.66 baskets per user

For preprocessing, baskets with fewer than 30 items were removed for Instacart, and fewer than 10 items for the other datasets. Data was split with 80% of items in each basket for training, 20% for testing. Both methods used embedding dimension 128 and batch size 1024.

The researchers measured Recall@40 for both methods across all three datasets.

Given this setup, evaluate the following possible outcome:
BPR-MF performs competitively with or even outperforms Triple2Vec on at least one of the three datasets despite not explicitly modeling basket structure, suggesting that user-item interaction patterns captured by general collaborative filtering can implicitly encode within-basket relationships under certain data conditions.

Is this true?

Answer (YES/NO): YES